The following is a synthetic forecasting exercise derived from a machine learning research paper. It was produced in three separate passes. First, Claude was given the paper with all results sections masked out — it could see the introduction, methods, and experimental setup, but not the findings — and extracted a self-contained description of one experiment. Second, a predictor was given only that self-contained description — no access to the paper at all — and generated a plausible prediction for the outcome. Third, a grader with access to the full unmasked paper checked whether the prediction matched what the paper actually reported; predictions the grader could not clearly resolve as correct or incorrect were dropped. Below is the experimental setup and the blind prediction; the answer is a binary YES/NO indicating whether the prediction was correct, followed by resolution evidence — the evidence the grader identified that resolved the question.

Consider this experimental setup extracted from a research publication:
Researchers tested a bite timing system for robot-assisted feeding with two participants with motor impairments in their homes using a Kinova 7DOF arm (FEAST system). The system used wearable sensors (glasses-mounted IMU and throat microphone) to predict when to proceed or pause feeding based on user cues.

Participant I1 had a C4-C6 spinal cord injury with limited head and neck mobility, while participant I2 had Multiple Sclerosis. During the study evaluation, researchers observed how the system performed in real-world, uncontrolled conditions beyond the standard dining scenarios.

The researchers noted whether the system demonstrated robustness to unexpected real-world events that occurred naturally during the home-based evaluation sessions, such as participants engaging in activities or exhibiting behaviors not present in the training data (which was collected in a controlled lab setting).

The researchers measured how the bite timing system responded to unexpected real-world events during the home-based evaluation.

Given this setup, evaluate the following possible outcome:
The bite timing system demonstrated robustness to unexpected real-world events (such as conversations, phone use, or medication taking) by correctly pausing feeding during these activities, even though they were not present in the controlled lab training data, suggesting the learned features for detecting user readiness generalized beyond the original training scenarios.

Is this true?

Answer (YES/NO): YES